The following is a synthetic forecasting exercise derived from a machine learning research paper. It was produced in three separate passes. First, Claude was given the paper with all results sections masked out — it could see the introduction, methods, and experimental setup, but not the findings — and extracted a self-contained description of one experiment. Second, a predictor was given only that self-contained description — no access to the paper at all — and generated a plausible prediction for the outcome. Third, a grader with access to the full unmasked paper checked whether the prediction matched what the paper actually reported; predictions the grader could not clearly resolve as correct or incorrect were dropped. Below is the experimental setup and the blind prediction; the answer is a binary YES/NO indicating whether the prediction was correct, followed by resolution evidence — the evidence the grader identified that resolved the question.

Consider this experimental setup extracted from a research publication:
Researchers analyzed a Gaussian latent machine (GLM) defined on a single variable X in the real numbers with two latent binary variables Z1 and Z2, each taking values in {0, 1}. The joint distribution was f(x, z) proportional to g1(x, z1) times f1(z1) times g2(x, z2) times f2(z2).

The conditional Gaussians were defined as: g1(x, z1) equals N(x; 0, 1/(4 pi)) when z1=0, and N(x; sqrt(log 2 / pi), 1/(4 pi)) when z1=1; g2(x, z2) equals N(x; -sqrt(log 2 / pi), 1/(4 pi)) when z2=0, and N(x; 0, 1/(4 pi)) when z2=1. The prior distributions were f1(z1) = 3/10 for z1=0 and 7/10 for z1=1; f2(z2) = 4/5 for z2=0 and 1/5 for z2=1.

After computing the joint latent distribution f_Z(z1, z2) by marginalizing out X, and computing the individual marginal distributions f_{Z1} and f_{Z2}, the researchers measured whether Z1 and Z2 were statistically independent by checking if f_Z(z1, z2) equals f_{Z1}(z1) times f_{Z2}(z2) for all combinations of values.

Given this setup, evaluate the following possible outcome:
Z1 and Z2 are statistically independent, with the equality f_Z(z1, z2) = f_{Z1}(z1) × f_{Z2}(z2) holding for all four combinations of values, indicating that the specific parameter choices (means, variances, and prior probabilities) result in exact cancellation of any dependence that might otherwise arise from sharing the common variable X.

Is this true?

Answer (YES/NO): NO